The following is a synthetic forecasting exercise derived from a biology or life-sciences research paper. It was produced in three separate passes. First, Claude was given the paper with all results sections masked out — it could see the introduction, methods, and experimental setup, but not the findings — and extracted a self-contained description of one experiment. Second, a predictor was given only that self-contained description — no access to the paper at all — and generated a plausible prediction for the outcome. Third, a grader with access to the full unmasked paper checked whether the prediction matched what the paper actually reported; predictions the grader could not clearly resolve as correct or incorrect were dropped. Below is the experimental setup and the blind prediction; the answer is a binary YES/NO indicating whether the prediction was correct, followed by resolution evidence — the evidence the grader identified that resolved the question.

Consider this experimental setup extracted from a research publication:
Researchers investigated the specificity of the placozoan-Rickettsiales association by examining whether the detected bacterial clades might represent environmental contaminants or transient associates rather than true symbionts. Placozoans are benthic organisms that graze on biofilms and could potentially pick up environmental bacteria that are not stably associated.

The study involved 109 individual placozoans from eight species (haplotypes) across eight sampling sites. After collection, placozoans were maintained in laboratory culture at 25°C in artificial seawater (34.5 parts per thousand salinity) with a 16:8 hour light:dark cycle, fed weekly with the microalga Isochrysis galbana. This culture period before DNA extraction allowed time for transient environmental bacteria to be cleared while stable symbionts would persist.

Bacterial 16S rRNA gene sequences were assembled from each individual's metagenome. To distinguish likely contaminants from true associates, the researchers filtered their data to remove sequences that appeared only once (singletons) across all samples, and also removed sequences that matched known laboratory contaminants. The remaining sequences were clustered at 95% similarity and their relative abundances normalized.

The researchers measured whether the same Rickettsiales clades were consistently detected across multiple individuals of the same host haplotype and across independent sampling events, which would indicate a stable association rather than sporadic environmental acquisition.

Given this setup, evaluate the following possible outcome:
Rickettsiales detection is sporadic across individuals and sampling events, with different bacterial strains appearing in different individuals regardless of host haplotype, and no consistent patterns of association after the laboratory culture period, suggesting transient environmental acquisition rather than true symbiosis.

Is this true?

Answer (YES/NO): NO